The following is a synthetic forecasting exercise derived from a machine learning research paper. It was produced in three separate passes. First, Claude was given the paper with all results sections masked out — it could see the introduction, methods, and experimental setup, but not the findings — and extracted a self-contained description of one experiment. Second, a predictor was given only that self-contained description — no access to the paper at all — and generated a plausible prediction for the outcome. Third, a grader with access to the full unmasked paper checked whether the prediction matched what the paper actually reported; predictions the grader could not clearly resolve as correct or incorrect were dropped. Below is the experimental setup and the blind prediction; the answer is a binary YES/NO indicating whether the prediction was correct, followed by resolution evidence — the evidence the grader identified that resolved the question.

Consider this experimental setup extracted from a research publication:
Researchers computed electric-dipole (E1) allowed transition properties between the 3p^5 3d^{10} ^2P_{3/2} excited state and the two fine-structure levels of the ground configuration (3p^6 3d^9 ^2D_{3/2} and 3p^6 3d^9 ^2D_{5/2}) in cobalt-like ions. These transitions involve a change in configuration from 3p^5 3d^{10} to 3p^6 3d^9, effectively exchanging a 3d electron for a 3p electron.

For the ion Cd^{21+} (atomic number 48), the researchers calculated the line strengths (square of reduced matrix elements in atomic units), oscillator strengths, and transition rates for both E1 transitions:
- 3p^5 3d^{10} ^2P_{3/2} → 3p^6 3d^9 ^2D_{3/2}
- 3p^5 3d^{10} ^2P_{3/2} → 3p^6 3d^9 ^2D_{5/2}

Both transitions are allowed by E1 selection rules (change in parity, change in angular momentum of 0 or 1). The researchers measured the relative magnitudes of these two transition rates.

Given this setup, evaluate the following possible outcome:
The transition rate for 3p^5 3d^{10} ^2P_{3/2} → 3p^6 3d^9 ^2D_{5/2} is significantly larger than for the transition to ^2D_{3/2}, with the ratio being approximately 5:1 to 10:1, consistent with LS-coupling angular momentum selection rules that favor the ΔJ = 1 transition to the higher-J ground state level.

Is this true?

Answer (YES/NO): YES